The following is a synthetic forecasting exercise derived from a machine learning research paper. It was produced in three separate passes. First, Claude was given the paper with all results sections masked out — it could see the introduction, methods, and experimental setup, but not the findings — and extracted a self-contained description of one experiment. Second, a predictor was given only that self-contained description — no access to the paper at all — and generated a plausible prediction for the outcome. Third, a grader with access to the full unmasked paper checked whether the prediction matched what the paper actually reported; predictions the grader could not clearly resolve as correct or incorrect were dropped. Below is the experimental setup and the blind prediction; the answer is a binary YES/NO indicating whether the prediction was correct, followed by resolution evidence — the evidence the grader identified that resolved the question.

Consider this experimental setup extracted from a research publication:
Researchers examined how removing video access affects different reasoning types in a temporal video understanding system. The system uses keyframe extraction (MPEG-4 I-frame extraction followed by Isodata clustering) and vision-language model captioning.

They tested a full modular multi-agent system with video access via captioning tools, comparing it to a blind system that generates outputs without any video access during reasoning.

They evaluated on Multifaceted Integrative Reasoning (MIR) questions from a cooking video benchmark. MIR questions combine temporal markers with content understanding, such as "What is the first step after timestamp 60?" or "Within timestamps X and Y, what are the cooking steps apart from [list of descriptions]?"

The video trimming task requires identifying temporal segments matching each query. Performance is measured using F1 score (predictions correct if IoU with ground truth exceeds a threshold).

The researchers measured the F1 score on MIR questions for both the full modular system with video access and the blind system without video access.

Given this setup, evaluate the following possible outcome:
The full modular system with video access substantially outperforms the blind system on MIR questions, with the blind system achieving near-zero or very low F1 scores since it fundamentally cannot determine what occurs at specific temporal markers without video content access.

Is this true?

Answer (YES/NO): NO